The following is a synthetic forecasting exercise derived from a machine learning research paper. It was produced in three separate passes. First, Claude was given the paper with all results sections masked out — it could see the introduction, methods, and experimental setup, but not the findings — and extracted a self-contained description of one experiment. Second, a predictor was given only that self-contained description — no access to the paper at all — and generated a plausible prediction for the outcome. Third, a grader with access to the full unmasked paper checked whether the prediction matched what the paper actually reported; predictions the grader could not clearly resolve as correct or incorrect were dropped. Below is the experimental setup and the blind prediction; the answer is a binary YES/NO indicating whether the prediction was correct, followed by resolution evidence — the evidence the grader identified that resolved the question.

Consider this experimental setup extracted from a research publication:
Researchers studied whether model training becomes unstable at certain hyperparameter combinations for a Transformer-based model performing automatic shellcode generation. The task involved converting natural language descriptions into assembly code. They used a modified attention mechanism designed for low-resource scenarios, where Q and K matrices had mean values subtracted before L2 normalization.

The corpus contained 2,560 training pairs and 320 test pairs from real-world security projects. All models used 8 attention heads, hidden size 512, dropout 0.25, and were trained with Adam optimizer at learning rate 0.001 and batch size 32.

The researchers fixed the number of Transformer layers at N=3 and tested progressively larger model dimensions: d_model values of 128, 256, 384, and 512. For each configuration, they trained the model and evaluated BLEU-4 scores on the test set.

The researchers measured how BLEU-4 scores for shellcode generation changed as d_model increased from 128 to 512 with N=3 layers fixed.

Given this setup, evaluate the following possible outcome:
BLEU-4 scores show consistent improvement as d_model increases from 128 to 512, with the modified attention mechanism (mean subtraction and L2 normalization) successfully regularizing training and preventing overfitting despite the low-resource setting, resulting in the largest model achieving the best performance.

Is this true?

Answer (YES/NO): NO